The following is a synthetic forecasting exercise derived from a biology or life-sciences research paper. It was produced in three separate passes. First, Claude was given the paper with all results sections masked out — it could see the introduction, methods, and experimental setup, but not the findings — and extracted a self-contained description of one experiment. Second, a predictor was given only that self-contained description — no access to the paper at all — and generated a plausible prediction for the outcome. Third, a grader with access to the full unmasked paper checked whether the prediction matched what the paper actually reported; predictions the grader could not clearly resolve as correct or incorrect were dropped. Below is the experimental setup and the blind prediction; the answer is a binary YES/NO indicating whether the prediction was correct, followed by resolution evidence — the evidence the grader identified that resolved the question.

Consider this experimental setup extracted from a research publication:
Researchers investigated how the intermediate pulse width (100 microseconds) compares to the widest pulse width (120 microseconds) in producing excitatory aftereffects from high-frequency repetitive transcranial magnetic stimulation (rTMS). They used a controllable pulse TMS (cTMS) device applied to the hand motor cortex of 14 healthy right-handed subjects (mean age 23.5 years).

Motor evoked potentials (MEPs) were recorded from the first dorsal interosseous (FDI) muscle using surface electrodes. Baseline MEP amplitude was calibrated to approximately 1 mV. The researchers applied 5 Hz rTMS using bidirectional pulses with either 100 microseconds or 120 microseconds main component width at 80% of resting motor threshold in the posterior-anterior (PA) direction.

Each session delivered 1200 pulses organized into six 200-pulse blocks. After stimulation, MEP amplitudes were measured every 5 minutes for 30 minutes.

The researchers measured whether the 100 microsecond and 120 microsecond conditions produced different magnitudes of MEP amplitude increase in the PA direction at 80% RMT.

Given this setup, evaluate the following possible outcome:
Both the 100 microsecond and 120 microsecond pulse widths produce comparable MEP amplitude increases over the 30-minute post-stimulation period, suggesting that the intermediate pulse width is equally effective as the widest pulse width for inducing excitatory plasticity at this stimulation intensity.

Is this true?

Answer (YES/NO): NO